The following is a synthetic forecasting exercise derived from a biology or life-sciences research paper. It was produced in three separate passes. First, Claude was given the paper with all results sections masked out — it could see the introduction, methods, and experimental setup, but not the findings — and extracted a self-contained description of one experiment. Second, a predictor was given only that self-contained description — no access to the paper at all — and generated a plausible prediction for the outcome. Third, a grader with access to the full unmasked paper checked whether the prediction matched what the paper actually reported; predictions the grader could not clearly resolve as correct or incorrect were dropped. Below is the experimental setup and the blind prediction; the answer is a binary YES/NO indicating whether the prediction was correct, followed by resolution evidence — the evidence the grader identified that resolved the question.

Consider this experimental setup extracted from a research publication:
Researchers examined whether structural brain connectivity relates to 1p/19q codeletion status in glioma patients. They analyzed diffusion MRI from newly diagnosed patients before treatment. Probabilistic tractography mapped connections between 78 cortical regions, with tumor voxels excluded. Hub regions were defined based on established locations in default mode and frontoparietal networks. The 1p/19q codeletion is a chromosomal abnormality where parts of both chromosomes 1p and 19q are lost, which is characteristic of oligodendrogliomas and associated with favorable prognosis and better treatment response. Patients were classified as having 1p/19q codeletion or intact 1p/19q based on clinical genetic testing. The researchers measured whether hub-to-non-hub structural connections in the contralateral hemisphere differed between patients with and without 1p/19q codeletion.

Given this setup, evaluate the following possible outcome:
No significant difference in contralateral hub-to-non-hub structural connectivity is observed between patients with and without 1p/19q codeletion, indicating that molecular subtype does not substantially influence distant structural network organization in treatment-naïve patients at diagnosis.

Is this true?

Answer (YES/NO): YES